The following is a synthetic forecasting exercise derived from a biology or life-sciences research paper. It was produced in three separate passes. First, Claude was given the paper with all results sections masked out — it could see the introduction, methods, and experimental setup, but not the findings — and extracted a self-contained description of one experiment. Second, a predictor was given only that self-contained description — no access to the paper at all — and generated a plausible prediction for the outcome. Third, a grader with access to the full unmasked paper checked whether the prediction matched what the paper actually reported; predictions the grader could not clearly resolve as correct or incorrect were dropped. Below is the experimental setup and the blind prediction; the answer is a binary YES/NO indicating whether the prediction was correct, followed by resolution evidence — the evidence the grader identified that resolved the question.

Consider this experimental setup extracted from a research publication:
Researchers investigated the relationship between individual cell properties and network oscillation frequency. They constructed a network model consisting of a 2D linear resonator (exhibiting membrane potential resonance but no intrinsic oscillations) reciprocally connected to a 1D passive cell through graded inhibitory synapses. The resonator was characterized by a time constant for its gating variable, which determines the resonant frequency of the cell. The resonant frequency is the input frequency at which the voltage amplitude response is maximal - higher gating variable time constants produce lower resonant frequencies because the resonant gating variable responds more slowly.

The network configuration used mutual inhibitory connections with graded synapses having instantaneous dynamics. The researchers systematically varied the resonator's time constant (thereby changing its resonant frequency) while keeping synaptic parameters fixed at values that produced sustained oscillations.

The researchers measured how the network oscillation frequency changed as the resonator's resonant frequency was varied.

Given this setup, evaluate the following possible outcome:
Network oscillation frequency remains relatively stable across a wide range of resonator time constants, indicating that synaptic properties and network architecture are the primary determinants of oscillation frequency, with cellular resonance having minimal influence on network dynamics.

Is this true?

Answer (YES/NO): NO